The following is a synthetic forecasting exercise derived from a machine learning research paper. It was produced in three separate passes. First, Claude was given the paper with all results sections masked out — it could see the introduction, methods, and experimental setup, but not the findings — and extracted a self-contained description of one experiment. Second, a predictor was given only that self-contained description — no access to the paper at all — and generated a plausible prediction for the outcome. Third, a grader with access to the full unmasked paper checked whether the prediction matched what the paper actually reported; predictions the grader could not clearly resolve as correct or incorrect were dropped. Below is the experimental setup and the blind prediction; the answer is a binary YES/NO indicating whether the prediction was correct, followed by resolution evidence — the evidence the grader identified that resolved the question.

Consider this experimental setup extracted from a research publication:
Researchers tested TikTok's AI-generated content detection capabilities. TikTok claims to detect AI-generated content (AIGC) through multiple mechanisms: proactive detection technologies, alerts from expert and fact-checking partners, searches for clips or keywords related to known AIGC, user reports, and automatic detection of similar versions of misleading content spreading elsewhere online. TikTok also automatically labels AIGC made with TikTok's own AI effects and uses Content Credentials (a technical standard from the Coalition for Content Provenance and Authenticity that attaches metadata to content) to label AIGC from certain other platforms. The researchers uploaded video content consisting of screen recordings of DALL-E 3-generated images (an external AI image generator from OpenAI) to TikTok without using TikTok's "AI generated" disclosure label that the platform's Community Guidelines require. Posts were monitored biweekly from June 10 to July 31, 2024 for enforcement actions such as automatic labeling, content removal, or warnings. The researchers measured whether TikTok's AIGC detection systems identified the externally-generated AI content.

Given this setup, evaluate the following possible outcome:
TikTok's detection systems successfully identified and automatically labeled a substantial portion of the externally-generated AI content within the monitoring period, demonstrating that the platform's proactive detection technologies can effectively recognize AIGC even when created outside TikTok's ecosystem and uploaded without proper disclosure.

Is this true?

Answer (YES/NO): NO